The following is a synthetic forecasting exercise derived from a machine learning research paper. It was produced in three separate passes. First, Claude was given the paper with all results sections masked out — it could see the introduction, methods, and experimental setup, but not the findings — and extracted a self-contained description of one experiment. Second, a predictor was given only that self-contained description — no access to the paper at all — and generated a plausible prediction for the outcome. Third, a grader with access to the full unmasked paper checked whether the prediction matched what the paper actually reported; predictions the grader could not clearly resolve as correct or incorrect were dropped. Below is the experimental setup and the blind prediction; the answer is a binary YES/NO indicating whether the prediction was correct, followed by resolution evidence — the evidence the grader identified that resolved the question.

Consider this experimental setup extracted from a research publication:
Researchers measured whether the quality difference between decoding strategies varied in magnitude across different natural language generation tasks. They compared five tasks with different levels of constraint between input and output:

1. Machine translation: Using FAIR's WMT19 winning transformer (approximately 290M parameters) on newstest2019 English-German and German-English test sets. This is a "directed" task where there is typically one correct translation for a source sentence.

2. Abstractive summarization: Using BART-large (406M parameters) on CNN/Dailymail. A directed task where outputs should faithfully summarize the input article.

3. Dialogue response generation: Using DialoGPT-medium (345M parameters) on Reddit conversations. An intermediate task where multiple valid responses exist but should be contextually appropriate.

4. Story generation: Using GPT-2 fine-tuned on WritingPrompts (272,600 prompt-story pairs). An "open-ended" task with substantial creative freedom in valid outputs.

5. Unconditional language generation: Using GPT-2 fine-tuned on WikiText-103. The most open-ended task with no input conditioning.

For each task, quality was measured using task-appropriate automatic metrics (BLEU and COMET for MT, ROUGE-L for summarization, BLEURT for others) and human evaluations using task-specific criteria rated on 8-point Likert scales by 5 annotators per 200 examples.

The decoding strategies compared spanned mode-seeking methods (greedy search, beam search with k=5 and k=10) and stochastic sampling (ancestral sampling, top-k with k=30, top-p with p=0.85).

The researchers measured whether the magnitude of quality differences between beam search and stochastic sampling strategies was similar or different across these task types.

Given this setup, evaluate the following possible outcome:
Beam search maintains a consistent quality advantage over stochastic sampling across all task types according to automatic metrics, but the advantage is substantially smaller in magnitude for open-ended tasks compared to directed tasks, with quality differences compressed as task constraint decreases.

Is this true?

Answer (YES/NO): NO